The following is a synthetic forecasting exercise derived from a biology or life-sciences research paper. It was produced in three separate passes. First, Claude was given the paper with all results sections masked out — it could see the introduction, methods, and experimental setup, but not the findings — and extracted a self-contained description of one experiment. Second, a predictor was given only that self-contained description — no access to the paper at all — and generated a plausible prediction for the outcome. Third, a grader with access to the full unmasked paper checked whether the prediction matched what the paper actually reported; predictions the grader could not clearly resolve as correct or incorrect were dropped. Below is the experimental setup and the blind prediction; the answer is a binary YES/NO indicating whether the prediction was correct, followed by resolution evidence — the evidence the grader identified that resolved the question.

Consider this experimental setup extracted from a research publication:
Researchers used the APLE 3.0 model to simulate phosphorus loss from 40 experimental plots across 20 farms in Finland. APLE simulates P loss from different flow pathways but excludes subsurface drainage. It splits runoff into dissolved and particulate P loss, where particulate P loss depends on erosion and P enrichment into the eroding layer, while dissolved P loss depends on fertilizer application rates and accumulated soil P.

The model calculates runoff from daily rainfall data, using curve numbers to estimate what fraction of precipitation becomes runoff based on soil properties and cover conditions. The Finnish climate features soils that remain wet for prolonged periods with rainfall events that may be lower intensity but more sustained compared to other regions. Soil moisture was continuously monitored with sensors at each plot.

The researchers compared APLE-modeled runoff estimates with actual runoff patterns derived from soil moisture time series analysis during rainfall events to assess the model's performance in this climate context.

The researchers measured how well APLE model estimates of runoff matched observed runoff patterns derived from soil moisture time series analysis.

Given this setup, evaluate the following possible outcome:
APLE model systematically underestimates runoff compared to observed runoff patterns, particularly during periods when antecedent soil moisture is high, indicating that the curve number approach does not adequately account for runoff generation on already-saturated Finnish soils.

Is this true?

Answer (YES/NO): YES